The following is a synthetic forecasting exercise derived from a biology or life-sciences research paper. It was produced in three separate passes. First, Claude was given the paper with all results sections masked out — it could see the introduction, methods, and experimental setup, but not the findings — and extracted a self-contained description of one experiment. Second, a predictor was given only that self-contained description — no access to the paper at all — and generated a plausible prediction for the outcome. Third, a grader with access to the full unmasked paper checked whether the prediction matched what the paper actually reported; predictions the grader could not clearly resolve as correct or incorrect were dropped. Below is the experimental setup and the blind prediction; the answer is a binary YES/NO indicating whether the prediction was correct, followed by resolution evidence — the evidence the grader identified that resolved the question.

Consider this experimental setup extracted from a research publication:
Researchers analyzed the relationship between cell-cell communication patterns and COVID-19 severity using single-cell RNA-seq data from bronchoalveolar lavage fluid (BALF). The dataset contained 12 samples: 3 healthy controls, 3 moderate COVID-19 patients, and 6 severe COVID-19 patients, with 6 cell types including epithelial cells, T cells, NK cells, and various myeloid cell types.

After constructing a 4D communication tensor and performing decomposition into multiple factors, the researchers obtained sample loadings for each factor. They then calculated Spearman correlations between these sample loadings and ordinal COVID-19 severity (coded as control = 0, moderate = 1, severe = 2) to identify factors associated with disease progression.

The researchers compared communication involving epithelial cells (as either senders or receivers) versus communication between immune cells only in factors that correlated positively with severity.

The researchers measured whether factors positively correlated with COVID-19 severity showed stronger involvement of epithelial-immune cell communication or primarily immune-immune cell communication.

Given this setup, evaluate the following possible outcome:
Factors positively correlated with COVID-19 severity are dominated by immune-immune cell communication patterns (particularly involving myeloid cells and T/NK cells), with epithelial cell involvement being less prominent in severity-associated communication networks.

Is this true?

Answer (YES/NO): NO